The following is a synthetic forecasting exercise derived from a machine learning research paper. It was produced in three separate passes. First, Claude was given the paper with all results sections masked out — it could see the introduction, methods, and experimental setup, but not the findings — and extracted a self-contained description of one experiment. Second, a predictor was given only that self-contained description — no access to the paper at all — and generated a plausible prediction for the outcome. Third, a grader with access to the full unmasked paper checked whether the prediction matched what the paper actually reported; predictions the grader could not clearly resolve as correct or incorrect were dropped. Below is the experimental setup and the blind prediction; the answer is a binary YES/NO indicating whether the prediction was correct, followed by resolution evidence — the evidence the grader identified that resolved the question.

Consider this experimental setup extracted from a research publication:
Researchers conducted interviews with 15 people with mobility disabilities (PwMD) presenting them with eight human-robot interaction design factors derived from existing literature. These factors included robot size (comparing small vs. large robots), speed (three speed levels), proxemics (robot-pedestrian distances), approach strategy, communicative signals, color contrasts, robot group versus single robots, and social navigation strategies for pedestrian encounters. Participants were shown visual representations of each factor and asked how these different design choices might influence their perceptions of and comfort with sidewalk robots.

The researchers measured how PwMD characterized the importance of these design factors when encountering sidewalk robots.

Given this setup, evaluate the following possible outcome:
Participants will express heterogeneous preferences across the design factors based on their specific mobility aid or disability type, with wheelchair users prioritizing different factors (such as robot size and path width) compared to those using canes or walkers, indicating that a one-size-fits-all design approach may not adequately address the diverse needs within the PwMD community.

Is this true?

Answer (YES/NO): NO